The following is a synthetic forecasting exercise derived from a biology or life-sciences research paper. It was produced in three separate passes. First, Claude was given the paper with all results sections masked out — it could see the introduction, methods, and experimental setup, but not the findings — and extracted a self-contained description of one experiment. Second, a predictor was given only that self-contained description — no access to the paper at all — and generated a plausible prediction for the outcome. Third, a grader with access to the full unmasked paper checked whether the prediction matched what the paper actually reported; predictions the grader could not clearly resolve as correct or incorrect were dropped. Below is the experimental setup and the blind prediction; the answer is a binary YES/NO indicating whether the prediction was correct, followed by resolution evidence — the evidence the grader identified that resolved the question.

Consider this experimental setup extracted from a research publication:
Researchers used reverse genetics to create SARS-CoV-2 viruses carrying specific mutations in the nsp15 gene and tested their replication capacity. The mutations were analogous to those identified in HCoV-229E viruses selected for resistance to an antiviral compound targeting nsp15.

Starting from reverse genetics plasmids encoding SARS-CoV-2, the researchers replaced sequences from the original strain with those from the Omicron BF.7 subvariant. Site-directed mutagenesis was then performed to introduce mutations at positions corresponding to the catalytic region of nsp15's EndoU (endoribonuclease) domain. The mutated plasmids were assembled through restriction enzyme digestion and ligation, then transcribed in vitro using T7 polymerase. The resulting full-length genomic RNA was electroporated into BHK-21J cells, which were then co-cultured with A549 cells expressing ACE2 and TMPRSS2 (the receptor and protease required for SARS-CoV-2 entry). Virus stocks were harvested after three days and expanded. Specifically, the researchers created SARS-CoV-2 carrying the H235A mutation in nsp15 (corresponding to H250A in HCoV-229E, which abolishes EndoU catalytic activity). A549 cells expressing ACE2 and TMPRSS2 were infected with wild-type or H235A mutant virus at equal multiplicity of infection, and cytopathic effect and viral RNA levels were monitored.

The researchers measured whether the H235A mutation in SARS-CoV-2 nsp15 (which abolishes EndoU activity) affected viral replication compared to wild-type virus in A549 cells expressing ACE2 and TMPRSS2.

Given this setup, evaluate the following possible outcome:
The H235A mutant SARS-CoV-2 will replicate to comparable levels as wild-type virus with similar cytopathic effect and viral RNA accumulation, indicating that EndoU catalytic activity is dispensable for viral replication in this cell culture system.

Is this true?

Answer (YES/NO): NO